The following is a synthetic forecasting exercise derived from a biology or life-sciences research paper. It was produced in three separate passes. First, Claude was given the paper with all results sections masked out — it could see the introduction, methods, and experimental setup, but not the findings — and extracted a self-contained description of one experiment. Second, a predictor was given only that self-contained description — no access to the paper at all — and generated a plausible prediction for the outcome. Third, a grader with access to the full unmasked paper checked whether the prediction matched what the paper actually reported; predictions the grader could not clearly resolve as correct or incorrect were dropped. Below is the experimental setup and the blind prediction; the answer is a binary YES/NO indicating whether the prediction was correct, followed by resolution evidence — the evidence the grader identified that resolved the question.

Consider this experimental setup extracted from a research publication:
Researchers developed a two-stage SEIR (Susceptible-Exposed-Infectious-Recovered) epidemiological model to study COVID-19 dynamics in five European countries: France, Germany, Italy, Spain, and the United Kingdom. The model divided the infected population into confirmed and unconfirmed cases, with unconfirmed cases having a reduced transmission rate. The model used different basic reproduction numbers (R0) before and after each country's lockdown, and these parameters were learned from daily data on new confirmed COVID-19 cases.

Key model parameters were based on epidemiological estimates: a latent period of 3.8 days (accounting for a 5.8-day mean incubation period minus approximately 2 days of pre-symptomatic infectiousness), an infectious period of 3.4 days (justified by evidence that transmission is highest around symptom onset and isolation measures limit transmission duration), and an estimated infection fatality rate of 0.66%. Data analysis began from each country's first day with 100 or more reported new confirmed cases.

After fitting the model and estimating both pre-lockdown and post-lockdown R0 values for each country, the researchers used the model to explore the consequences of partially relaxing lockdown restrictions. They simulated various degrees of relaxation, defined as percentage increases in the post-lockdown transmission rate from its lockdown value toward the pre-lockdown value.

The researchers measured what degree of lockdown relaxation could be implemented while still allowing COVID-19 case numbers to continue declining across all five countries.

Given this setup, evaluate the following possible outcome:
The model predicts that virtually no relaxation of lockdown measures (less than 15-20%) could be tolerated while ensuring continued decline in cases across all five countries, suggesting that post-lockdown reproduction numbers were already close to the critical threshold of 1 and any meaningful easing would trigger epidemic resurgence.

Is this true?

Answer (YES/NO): YES